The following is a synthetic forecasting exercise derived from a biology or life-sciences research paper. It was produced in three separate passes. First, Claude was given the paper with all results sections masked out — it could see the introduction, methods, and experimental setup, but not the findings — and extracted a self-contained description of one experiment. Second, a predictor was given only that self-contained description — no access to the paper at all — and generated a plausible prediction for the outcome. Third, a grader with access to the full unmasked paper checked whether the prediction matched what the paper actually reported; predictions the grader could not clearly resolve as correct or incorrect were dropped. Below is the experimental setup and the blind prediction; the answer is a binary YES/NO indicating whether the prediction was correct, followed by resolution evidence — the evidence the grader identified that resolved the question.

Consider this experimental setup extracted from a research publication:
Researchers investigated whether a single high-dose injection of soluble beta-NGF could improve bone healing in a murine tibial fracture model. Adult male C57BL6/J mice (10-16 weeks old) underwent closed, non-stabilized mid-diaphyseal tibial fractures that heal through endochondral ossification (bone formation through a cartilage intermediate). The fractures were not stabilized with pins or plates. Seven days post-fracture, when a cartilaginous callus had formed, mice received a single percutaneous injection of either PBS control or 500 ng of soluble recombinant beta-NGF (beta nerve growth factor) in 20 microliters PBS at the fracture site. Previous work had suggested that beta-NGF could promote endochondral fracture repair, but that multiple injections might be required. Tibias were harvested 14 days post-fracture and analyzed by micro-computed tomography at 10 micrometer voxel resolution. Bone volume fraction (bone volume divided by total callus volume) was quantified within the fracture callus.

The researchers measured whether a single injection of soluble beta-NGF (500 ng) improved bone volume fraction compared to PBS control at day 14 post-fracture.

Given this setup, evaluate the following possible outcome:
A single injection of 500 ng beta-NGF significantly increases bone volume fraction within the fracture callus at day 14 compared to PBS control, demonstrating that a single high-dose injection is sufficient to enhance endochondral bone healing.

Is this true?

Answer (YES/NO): NO